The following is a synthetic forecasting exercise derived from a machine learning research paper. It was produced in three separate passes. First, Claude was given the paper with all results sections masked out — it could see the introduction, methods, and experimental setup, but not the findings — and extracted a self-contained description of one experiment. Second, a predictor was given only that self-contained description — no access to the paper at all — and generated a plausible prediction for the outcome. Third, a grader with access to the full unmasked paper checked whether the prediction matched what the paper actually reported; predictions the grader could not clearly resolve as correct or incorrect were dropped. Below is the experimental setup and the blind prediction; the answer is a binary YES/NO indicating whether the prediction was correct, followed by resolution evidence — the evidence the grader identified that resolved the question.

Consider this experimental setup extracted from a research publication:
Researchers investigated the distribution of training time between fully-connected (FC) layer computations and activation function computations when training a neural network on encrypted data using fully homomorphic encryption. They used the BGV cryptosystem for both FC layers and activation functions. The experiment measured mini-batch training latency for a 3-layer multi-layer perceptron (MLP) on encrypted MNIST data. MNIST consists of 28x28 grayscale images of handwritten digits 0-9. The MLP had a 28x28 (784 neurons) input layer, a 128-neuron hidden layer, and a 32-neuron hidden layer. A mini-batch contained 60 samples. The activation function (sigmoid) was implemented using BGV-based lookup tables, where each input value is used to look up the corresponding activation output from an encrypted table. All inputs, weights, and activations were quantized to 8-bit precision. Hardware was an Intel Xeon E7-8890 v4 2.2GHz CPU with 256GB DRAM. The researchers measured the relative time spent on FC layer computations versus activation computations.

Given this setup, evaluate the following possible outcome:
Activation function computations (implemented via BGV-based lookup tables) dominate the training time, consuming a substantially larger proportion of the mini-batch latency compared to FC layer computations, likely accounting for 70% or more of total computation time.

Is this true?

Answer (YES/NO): YES